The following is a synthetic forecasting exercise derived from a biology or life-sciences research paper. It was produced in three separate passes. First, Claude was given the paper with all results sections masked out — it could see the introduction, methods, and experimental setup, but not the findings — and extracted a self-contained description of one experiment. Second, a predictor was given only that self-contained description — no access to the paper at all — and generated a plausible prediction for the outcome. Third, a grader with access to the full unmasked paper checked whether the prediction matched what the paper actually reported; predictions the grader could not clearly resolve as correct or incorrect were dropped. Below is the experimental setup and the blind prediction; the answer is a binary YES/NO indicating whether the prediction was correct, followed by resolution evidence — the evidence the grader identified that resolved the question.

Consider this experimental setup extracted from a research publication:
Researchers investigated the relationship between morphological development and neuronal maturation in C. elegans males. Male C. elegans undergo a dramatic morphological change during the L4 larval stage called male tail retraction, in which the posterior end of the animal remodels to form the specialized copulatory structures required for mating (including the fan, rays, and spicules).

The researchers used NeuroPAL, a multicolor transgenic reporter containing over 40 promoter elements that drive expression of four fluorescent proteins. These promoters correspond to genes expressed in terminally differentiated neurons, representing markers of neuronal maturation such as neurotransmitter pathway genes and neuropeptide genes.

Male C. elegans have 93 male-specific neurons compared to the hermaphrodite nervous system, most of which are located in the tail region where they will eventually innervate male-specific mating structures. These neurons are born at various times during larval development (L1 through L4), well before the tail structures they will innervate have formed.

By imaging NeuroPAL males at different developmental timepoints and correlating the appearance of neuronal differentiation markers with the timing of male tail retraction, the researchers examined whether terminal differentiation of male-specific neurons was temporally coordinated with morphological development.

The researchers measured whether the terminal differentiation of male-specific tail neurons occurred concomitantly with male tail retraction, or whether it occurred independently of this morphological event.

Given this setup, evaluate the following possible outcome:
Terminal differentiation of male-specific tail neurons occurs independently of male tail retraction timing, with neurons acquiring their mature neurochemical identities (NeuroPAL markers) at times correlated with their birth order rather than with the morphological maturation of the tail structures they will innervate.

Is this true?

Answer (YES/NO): NO